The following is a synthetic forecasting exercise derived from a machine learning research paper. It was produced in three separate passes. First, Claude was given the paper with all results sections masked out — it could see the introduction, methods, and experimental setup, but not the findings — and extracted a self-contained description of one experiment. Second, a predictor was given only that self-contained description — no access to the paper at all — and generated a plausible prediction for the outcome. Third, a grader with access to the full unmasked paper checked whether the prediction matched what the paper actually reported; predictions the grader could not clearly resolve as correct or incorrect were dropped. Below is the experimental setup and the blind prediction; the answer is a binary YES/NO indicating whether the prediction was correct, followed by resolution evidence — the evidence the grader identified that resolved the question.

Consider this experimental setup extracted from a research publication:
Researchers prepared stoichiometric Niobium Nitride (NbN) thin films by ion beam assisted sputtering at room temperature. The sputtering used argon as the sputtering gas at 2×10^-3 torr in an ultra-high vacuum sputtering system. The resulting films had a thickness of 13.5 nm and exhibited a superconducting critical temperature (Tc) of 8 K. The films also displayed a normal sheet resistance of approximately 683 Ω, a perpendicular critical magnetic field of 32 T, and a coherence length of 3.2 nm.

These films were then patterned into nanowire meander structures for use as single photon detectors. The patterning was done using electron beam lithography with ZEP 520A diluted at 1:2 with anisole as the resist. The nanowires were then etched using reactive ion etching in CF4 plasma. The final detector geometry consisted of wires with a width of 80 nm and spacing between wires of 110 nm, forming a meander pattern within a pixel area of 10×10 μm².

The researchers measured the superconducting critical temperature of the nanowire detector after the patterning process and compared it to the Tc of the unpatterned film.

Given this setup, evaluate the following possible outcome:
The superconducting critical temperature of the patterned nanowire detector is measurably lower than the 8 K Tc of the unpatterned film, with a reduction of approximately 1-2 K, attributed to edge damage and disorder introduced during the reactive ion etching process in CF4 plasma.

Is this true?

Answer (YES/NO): NO